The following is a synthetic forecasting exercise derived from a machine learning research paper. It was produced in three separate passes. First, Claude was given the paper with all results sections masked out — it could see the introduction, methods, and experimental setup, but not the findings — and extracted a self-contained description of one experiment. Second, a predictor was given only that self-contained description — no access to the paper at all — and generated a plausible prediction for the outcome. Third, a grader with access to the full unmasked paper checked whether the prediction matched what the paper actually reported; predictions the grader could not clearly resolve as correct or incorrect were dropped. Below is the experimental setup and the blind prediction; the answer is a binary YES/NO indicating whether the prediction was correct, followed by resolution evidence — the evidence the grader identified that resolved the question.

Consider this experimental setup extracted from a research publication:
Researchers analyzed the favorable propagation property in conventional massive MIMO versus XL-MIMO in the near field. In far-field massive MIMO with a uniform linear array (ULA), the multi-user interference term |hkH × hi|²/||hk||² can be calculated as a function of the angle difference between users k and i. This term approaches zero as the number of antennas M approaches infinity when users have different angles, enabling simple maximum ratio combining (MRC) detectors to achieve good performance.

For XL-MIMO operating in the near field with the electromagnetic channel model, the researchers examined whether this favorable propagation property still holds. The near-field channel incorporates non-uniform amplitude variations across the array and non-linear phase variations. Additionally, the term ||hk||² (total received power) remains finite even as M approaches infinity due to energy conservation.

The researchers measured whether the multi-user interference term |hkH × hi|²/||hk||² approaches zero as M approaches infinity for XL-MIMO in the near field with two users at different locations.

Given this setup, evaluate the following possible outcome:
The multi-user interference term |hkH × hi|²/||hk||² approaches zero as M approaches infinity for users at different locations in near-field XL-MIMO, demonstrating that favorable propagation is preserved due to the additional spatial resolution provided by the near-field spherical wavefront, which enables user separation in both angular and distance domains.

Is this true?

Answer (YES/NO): NO